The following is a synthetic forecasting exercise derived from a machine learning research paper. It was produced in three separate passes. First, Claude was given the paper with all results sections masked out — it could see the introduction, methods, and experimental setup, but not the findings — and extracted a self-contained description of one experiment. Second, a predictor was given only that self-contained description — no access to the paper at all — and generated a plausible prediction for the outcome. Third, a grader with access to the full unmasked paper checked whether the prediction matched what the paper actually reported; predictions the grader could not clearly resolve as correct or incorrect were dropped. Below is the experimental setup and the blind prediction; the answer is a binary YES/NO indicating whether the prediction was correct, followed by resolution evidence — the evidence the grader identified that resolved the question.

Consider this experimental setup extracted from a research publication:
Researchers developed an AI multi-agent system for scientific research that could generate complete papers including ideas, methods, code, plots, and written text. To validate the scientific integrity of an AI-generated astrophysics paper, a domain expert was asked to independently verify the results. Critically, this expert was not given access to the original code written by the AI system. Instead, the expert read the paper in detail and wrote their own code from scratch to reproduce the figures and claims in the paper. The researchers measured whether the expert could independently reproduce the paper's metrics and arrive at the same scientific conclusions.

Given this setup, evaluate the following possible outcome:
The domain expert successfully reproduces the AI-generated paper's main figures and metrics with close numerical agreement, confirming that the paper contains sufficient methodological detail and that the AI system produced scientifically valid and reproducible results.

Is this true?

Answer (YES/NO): YES